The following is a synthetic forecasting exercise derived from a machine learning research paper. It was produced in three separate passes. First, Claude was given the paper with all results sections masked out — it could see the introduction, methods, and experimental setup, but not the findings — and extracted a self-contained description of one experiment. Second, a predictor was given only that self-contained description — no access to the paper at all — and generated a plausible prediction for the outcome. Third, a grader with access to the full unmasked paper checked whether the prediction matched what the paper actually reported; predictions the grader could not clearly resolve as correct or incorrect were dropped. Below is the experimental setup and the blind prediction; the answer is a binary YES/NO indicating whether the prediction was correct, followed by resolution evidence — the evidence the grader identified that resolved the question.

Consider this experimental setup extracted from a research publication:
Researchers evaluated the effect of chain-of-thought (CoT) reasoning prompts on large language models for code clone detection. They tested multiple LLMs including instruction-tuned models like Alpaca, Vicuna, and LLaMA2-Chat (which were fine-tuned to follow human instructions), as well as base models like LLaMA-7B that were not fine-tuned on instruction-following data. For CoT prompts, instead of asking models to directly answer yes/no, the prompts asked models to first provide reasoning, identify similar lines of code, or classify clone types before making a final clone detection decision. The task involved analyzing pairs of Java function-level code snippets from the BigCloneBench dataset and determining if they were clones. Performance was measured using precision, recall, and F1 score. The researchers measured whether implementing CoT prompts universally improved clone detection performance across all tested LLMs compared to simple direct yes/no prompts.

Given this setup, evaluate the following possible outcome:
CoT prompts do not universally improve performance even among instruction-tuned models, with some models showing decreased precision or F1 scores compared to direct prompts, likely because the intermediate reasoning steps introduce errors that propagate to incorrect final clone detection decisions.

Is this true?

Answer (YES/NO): YES